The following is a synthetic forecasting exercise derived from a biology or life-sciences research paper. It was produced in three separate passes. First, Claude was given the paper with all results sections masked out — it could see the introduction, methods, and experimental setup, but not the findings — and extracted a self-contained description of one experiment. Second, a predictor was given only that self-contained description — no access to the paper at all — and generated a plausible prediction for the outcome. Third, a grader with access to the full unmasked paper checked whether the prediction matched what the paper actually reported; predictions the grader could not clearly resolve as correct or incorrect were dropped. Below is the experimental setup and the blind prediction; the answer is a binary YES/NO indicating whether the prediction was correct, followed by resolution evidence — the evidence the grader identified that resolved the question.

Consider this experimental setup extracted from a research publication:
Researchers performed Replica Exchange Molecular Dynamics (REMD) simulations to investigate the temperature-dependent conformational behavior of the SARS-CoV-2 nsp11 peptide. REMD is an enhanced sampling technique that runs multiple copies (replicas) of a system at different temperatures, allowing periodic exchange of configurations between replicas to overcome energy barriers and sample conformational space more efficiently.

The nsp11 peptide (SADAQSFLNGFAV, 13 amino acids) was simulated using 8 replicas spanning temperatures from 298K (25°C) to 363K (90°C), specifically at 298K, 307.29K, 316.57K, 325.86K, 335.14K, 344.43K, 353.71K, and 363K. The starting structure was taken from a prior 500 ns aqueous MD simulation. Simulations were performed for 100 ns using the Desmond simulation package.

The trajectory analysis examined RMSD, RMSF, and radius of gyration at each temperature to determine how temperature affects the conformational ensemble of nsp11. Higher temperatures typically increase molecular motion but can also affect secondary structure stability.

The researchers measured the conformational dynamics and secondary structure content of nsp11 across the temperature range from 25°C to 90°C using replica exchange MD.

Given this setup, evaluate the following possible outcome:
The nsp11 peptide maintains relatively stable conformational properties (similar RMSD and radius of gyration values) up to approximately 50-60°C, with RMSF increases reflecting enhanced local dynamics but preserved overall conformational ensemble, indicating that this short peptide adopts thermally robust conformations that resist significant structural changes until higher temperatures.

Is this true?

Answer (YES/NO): NO